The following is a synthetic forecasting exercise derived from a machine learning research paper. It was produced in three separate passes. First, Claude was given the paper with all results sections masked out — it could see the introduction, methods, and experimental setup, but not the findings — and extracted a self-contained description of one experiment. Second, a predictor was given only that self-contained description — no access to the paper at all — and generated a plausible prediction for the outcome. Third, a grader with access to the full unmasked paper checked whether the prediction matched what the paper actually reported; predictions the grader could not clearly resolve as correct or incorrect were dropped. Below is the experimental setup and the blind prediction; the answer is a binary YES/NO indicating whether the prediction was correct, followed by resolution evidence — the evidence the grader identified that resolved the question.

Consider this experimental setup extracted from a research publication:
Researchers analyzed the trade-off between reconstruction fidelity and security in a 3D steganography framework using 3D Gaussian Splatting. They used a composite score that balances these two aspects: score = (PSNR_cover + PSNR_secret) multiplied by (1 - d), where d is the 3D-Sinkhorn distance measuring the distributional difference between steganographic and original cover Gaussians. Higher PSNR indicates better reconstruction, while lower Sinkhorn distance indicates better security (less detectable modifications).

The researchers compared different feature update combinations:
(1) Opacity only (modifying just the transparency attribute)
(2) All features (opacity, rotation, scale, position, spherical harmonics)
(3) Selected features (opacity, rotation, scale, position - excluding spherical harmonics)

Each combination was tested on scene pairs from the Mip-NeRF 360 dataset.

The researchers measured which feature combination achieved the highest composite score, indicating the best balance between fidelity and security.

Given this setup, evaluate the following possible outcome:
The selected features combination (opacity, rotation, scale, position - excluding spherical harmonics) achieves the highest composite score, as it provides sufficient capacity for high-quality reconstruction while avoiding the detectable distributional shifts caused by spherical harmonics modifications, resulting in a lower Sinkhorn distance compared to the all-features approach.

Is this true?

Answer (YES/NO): YES